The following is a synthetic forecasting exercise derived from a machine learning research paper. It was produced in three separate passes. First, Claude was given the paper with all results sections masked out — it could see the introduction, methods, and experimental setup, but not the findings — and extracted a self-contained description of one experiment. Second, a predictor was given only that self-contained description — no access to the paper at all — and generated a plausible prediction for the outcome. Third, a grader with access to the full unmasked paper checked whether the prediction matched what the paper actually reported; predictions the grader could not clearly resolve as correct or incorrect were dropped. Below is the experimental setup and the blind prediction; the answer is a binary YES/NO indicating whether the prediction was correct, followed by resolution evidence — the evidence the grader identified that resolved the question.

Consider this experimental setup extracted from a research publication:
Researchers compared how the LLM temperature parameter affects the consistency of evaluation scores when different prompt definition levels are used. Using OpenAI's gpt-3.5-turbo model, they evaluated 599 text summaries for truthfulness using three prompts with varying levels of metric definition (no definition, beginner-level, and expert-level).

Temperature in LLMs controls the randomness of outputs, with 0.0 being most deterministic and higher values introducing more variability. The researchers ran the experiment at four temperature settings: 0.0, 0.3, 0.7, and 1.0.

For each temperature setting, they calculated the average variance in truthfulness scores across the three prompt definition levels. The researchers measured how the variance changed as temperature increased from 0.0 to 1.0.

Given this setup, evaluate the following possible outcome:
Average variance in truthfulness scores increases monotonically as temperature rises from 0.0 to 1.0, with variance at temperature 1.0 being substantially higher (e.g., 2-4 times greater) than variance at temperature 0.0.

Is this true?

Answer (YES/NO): YES